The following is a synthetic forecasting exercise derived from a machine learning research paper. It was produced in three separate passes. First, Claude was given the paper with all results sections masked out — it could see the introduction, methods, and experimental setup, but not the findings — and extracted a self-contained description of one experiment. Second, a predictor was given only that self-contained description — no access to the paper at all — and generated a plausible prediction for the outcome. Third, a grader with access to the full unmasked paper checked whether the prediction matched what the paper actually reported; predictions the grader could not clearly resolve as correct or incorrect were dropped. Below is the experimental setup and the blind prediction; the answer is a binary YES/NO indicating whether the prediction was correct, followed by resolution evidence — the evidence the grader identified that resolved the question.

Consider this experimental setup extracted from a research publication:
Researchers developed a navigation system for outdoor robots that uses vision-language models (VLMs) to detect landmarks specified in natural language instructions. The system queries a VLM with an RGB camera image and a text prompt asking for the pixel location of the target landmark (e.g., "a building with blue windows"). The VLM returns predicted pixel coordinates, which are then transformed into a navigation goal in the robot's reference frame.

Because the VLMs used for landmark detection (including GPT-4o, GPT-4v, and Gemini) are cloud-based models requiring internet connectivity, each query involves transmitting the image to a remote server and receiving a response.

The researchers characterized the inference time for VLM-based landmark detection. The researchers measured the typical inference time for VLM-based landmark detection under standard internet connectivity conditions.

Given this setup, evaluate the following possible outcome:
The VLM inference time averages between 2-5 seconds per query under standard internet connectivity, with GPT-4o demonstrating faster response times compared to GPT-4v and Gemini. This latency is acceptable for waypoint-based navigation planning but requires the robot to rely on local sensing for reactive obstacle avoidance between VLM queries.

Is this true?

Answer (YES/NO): NO